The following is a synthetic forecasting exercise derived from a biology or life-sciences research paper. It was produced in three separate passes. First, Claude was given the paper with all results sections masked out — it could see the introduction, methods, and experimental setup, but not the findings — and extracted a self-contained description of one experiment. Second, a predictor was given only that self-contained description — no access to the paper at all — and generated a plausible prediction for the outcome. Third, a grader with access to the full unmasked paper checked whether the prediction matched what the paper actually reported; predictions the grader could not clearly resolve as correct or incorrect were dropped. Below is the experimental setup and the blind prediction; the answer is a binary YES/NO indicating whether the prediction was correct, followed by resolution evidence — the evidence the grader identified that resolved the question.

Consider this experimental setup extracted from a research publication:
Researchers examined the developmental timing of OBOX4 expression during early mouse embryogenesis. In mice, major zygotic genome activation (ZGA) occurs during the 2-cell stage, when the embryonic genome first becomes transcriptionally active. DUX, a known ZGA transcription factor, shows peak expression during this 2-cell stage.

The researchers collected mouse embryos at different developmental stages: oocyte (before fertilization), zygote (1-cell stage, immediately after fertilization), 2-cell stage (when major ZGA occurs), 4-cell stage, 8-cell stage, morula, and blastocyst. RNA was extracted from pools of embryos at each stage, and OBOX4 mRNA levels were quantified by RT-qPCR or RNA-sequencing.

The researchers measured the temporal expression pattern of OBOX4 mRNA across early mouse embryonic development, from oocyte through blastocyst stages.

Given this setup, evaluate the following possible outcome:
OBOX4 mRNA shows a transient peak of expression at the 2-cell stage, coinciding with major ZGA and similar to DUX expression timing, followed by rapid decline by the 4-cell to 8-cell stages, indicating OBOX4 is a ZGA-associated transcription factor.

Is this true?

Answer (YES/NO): YES